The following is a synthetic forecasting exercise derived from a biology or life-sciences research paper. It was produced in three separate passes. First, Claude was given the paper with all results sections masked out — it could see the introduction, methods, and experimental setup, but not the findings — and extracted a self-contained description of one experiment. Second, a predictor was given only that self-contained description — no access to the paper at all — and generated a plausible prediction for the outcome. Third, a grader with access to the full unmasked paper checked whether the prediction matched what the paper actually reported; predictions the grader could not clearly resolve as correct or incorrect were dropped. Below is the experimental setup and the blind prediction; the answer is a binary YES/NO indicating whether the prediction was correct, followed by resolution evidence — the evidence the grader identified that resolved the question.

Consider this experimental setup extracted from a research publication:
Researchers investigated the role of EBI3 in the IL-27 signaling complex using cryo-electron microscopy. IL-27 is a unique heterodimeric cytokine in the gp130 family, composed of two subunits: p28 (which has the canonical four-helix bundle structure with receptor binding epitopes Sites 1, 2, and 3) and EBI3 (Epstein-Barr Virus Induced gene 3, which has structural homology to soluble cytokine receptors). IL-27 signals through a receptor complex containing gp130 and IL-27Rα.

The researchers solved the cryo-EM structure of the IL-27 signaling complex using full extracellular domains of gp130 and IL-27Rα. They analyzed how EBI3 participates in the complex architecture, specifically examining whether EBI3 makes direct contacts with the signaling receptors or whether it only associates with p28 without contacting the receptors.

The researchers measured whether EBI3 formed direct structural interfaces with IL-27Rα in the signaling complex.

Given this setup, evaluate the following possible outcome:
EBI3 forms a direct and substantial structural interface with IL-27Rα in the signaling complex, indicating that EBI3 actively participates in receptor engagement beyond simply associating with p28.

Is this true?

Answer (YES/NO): YES